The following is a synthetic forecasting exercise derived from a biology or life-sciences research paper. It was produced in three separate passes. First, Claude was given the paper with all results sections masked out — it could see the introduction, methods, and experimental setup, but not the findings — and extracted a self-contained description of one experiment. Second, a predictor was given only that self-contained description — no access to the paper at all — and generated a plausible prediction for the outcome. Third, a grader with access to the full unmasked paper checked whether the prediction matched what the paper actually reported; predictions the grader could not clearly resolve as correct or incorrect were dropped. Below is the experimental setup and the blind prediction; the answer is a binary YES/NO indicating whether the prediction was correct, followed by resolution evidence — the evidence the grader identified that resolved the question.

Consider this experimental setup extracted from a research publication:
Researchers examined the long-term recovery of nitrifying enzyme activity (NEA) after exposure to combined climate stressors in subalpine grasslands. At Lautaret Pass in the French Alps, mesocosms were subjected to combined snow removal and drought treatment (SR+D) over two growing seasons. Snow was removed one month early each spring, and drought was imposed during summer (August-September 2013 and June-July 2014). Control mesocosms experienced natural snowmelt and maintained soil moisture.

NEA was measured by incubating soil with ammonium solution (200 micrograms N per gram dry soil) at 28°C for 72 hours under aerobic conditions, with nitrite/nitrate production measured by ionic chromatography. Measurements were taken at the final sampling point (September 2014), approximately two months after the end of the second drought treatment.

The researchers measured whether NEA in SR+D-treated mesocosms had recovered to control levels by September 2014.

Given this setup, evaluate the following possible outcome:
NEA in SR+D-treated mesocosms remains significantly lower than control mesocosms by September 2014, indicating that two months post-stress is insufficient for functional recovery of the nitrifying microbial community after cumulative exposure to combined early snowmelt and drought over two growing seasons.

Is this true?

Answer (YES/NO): NO